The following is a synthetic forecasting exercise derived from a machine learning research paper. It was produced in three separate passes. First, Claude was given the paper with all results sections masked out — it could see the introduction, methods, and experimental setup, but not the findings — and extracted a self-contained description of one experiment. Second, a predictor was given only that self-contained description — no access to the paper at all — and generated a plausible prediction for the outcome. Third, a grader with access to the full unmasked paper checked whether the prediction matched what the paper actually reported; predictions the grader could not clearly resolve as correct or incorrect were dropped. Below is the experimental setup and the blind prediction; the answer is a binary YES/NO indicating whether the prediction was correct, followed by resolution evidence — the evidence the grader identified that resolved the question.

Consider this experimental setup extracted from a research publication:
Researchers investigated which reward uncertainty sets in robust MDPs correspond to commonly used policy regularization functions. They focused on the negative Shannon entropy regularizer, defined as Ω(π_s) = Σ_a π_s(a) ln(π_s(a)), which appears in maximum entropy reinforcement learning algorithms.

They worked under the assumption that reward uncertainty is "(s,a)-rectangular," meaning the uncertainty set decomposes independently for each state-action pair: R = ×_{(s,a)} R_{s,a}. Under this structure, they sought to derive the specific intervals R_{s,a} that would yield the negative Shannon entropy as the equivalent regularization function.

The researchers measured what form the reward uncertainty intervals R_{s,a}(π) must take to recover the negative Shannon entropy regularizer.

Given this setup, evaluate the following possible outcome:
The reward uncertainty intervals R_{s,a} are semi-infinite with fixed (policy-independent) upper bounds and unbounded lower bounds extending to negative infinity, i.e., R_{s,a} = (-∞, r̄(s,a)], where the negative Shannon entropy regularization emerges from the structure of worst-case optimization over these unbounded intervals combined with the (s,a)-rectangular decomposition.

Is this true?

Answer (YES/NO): NO